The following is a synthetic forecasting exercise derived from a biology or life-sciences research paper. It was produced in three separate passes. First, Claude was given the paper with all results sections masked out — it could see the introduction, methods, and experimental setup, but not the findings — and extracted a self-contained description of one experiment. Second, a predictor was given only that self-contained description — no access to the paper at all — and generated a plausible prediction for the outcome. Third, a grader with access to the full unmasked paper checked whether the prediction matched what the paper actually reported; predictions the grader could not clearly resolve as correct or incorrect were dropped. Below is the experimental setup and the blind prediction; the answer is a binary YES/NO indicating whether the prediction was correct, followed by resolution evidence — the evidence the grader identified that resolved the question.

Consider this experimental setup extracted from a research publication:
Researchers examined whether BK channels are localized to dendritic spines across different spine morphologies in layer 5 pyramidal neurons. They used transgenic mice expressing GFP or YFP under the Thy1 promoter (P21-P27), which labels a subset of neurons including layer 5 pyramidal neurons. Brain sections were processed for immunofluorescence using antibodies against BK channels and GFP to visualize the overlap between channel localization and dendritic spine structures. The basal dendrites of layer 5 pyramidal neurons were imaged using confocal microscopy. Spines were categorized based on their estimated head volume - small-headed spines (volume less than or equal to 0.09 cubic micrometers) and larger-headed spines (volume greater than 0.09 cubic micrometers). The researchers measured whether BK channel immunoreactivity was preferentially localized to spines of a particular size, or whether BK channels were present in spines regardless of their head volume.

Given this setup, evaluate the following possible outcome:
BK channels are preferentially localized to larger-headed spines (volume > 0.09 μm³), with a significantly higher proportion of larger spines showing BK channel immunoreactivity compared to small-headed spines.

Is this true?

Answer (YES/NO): NO